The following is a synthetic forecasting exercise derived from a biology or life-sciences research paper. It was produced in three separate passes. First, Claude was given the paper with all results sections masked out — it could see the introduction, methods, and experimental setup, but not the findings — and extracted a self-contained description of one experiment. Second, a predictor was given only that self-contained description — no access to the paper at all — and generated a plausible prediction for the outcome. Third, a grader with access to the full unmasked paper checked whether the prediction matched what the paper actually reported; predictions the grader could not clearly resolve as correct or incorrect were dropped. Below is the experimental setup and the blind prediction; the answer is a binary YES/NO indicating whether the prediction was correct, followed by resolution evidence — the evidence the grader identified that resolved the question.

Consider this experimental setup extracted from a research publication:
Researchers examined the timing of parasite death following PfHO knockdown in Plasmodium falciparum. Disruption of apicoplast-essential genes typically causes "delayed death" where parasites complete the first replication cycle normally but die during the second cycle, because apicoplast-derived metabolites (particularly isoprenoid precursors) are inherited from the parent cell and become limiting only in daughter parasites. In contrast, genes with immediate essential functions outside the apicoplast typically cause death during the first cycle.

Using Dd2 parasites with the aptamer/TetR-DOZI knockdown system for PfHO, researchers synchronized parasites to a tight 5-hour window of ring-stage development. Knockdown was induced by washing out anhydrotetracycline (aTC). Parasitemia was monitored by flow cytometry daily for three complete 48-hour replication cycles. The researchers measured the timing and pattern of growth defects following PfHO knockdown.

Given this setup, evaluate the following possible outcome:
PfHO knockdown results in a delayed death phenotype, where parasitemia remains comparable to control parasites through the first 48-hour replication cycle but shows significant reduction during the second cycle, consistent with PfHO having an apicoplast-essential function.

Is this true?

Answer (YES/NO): NO